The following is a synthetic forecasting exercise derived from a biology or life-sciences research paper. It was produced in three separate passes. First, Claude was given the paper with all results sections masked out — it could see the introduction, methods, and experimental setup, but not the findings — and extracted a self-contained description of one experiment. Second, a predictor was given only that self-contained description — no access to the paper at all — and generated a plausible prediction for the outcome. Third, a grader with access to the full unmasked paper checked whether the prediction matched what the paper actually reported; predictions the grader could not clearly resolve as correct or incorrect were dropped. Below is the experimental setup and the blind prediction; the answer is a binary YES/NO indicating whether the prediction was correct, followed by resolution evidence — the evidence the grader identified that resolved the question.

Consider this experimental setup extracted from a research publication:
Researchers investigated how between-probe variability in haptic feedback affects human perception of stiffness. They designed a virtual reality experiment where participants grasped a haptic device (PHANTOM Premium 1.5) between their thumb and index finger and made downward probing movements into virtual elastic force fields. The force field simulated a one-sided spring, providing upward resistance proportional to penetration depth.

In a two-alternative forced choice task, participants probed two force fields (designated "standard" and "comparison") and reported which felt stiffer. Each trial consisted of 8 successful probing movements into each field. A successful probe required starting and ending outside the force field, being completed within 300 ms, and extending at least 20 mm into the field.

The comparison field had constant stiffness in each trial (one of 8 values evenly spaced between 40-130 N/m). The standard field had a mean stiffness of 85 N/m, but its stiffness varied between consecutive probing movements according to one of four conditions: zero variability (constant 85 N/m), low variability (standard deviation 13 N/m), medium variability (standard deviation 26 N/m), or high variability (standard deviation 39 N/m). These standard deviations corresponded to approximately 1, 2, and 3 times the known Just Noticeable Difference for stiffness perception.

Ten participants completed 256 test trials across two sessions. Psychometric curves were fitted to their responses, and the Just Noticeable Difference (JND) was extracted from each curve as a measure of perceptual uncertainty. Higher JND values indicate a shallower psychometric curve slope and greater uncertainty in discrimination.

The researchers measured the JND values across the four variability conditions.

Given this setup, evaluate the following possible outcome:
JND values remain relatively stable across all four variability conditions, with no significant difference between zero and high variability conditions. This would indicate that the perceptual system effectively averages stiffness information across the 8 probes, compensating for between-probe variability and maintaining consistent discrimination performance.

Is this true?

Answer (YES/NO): NO